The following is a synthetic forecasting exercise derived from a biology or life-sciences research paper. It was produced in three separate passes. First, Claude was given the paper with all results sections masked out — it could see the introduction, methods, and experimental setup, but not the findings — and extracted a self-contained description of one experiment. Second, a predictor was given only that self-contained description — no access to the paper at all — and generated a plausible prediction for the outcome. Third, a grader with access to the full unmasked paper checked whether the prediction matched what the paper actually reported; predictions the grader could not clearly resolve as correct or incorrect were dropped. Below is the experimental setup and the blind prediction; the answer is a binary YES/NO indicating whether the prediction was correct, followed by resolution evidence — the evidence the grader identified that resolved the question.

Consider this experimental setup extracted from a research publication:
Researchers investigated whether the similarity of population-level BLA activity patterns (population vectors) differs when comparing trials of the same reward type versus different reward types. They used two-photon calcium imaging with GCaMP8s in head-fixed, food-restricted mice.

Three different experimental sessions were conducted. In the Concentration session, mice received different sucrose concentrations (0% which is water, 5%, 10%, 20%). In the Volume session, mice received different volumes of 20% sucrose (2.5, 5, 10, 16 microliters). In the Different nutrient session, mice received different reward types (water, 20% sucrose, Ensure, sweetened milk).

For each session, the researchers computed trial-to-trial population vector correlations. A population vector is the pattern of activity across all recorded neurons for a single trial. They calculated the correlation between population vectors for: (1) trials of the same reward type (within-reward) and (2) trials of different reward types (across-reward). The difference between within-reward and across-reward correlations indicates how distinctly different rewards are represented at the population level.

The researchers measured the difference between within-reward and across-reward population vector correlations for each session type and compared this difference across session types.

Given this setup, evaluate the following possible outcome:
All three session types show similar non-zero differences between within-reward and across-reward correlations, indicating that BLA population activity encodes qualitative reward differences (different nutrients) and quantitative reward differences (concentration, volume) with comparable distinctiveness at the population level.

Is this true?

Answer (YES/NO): NO